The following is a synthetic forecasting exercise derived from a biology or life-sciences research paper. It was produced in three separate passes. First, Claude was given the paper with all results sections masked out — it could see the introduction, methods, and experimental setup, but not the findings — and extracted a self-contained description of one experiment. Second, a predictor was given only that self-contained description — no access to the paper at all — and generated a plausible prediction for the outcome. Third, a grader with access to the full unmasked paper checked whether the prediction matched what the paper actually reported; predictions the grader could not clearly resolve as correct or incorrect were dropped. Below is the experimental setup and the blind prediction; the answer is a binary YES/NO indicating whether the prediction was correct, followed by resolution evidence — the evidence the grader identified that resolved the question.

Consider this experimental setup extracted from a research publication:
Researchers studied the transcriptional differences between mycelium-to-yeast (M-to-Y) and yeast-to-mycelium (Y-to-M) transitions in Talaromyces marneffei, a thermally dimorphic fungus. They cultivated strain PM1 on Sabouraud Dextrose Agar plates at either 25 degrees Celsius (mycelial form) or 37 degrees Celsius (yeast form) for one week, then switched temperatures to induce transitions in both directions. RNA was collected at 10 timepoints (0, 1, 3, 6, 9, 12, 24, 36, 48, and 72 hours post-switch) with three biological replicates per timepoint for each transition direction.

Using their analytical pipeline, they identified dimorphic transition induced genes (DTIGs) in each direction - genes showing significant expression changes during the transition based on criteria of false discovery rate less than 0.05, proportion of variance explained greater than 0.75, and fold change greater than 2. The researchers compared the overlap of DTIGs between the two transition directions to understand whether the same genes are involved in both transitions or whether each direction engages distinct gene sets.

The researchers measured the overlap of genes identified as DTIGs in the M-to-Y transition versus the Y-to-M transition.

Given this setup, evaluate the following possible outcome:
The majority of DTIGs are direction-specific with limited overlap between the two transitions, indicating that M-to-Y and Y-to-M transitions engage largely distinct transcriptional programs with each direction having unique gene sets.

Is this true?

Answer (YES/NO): NO